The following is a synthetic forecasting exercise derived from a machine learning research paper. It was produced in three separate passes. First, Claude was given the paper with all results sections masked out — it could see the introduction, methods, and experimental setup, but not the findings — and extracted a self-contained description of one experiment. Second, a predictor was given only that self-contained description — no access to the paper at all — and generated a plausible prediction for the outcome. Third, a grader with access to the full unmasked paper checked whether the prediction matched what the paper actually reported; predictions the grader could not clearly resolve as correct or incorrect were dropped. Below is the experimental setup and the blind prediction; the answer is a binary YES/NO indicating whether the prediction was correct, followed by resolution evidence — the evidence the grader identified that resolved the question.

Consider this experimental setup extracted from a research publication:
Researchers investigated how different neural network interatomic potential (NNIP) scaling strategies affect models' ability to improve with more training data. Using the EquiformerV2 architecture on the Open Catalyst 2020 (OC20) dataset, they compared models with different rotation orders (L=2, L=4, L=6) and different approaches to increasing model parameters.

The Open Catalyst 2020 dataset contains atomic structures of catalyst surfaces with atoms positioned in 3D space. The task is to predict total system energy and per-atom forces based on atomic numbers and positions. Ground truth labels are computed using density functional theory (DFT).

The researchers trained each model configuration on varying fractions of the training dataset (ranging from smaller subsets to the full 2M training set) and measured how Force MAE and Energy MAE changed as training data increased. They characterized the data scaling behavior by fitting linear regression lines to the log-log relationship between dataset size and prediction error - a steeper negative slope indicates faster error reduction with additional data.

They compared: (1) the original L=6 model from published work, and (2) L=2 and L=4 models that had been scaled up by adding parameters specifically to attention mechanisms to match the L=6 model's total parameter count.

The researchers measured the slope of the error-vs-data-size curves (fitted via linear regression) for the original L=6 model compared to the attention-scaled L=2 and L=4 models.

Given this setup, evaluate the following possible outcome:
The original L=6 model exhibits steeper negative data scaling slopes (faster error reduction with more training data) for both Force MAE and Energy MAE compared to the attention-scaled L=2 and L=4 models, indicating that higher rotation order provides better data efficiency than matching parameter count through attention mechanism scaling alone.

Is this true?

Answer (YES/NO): NO